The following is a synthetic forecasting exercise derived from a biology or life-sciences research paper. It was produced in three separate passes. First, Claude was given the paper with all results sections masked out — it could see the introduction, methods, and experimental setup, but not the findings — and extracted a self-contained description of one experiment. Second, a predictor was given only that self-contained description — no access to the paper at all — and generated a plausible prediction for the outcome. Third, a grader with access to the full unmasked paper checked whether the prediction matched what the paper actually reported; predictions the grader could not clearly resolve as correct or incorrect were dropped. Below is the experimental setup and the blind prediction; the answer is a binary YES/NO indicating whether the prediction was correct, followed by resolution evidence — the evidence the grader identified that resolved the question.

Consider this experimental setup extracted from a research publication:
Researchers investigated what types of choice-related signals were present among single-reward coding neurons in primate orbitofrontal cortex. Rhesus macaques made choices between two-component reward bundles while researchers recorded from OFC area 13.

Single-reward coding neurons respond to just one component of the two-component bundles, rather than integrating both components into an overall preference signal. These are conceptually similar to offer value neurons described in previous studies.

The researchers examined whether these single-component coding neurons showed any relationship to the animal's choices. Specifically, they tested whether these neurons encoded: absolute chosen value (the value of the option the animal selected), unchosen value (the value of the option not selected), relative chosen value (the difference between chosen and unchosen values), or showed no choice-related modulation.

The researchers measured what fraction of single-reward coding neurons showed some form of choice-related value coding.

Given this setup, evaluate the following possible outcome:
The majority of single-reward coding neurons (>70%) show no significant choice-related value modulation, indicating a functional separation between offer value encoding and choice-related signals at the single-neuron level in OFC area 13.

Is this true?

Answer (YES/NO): NO